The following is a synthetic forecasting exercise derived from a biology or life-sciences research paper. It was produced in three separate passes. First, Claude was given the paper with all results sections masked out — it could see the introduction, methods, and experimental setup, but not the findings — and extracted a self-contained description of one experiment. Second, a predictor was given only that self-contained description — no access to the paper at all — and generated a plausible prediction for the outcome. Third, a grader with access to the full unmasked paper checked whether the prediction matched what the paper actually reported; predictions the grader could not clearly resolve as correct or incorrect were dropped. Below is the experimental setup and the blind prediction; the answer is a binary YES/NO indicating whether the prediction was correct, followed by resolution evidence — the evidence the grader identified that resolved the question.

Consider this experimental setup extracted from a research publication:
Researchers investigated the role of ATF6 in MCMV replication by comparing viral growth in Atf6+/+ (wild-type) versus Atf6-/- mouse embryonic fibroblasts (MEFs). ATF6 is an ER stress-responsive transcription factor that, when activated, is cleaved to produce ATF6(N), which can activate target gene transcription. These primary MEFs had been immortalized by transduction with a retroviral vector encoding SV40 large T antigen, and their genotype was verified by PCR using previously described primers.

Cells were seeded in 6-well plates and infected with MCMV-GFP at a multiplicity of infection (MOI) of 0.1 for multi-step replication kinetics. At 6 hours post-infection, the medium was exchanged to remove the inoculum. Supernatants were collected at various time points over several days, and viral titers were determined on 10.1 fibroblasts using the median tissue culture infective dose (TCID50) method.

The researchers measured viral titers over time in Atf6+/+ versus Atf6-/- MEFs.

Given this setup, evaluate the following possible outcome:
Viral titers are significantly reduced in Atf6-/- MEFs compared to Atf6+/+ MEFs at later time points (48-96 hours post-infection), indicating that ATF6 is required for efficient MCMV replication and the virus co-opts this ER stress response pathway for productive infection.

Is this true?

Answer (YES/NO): NO